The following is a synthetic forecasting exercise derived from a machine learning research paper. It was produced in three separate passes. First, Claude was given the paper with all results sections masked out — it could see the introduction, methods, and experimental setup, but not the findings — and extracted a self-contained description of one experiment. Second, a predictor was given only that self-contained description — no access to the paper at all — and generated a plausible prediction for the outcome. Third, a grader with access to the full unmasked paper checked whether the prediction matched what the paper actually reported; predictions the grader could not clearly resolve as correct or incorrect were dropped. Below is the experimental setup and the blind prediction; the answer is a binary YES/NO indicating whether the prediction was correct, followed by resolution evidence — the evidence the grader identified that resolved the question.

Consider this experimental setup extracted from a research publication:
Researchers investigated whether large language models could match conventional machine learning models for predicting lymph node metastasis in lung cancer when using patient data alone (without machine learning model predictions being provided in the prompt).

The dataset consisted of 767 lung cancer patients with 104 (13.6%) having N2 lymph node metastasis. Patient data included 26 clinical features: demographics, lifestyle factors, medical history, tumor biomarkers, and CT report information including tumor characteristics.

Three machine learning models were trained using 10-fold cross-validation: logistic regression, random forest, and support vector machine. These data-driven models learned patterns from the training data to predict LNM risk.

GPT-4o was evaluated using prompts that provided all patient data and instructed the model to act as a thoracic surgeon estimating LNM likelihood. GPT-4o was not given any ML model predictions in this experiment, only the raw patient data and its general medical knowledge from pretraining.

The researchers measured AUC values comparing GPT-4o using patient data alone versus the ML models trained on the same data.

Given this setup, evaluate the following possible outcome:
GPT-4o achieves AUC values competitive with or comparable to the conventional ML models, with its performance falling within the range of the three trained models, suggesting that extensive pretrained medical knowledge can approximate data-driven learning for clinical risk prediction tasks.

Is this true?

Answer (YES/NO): NO